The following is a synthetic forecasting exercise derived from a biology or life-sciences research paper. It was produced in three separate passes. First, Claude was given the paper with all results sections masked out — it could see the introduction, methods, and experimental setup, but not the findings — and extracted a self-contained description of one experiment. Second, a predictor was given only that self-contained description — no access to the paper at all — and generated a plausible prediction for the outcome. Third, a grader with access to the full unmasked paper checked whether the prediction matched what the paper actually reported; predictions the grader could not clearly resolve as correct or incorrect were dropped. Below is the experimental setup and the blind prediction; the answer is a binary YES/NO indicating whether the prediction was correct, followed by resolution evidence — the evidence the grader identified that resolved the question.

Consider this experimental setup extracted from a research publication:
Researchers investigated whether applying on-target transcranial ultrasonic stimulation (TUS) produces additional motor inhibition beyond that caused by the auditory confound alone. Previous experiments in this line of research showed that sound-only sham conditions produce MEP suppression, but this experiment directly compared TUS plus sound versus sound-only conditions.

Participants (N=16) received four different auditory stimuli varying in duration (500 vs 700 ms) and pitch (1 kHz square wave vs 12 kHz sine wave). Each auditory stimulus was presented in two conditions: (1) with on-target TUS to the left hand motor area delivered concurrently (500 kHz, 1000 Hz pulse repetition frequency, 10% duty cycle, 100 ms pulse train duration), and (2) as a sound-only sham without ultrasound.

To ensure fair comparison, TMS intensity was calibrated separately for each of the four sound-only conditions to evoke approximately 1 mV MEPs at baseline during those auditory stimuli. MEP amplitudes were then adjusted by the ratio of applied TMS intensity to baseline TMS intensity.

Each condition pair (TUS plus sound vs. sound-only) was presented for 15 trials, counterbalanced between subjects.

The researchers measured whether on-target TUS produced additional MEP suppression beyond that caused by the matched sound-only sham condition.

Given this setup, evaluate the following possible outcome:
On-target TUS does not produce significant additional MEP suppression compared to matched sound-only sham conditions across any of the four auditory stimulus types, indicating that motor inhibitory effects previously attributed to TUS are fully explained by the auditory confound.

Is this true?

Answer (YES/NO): YES